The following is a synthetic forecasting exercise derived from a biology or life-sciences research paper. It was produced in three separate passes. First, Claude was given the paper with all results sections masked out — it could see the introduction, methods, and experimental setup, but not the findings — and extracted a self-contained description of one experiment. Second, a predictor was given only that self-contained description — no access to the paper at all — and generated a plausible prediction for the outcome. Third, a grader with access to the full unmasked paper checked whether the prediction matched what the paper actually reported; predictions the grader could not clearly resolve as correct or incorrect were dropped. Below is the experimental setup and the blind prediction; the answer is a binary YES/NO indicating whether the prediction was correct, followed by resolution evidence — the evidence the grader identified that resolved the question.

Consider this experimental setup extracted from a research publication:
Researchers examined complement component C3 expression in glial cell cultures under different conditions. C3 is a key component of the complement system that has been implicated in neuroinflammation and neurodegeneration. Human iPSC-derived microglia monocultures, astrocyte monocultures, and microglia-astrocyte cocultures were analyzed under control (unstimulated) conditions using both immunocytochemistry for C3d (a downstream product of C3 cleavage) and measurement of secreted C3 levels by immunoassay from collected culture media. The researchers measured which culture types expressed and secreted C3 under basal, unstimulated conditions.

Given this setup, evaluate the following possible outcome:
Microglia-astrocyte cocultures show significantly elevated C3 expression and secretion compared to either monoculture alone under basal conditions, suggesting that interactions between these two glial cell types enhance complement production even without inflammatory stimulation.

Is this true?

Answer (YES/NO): NO